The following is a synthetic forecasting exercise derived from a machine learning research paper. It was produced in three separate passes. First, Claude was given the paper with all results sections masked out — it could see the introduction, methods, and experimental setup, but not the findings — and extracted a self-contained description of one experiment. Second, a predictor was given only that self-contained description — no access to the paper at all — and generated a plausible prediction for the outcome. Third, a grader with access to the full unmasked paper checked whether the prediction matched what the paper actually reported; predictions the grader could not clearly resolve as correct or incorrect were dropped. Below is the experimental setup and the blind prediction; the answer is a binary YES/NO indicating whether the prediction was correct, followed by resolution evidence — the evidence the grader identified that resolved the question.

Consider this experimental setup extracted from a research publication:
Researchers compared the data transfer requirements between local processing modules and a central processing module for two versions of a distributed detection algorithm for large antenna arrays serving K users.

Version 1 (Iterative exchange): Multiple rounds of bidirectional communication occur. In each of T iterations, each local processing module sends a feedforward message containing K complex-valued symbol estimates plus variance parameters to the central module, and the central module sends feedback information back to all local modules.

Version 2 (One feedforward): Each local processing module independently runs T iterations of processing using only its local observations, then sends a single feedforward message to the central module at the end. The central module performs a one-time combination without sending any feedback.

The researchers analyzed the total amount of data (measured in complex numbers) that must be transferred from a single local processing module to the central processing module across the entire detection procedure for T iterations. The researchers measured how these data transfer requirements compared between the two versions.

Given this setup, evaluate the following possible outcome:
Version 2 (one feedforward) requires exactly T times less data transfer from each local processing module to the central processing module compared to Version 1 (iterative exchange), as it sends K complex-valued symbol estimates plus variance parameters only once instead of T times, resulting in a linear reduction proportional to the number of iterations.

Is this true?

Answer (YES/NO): YES